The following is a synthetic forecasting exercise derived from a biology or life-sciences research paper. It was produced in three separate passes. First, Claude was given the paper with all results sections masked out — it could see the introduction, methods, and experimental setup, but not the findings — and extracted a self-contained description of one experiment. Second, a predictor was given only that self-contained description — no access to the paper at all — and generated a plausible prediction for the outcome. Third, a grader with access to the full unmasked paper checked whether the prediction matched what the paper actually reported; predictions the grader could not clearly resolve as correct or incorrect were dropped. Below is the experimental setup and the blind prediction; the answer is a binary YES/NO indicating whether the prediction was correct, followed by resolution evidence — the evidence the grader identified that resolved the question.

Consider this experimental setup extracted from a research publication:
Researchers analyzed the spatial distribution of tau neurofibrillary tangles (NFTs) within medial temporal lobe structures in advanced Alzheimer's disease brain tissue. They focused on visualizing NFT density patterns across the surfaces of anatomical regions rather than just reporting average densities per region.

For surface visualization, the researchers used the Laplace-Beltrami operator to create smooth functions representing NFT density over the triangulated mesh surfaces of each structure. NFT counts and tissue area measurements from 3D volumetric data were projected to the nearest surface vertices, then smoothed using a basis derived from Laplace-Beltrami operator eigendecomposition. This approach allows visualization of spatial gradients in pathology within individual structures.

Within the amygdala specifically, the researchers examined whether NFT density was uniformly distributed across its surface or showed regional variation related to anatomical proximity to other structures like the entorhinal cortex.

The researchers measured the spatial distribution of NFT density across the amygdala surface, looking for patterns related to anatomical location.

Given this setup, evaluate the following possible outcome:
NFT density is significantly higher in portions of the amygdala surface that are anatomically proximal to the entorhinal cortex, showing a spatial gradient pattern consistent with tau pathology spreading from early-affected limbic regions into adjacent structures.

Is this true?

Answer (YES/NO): YES